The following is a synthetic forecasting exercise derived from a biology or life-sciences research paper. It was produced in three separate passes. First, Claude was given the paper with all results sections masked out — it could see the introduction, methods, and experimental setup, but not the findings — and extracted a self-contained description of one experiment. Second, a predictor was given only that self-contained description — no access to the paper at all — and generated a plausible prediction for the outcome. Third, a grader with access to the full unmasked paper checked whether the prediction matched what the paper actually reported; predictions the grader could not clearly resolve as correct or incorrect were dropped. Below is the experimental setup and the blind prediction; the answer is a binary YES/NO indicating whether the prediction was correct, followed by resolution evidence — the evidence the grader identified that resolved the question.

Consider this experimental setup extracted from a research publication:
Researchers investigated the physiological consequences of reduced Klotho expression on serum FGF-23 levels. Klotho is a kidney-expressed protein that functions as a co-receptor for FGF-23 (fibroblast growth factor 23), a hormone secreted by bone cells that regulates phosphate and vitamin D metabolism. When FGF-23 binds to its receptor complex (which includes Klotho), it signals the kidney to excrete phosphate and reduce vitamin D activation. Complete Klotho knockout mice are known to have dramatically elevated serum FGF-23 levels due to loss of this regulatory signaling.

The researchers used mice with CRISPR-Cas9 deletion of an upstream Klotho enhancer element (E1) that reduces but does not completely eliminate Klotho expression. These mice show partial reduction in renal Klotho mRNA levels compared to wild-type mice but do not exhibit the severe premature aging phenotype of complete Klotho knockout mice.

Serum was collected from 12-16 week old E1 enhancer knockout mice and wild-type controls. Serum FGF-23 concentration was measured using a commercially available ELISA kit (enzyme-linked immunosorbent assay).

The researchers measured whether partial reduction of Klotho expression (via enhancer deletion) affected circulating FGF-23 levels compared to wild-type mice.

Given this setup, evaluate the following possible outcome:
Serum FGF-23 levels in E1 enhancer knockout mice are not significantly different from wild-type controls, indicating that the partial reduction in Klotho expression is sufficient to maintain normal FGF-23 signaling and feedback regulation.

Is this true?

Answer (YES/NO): NO